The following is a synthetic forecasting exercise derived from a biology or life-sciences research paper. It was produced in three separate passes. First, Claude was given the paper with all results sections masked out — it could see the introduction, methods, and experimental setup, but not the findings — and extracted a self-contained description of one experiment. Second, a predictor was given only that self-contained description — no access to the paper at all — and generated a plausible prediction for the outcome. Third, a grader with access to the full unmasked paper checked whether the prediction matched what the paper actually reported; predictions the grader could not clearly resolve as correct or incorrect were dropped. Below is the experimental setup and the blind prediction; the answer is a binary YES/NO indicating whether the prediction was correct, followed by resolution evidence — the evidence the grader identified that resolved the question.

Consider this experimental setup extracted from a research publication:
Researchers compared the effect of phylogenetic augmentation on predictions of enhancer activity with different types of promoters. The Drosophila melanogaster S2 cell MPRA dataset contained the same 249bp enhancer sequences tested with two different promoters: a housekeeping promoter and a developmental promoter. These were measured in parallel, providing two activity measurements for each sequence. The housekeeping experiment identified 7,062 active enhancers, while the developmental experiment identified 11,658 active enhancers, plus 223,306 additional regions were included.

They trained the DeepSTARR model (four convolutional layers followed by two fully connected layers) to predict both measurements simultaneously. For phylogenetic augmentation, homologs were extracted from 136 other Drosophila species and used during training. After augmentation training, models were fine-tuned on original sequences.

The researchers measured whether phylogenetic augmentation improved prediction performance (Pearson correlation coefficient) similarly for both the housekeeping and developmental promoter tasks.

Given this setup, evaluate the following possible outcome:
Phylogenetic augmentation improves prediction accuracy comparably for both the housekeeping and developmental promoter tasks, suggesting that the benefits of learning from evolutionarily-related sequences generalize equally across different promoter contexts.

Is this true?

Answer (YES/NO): YES